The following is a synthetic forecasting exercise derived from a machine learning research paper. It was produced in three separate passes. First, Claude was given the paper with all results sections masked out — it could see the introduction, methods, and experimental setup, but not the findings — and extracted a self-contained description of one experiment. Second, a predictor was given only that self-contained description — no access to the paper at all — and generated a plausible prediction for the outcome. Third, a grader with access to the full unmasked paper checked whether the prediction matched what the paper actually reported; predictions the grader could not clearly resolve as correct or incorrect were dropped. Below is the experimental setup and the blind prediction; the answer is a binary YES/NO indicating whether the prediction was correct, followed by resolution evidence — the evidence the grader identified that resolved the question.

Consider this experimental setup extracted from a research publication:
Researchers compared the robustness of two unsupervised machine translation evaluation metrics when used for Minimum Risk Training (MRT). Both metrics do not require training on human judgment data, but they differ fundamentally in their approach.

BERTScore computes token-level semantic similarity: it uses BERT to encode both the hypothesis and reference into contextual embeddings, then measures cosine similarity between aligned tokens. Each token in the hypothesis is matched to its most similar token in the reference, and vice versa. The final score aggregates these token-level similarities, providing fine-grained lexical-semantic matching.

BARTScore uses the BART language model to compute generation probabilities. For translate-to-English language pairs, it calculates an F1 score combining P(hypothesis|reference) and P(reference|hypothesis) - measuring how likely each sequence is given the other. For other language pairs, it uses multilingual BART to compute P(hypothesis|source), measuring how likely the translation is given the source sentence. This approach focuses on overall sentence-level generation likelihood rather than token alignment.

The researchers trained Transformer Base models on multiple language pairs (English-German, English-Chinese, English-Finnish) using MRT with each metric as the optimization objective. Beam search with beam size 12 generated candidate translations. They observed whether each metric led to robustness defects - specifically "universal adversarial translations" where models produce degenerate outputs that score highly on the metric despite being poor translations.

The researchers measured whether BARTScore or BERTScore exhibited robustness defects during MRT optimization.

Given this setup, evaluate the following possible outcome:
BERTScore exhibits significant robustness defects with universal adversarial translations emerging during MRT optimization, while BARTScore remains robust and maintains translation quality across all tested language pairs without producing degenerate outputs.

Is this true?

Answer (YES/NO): NO